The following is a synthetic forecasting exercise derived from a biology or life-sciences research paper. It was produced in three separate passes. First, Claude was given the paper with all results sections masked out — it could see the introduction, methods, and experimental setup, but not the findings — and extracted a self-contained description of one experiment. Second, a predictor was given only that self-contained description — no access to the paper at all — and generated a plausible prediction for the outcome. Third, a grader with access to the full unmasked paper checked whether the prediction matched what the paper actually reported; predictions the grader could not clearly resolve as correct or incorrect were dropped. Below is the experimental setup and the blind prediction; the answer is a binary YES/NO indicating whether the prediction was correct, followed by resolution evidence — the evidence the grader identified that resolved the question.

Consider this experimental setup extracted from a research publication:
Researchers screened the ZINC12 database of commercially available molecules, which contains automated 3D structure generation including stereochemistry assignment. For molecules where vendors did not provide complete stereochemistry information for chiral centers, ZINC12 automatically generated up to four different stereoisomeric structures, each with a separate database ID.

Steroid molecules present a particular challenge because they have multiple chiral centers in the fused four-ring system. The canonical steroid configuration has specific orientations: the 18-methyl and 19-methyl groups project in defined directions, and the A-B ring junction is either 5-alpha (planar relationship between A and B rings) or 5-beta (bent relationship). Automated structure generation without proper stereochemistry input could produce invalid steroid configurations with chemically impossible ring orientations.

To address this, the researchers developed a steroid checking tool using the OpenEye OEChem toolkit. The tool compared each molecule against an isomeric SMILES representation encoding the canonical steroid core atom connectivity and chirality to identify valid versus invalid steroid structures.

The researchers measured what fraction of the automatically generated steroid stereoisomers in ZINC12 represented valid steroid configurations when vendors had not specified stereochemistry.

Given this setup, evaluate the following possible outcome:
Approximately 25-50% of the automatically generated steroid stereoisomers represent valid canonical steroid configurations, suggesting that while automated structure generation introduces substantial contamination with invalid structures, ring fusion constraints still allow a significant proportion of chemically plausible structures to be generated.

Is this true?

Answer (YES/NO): NO